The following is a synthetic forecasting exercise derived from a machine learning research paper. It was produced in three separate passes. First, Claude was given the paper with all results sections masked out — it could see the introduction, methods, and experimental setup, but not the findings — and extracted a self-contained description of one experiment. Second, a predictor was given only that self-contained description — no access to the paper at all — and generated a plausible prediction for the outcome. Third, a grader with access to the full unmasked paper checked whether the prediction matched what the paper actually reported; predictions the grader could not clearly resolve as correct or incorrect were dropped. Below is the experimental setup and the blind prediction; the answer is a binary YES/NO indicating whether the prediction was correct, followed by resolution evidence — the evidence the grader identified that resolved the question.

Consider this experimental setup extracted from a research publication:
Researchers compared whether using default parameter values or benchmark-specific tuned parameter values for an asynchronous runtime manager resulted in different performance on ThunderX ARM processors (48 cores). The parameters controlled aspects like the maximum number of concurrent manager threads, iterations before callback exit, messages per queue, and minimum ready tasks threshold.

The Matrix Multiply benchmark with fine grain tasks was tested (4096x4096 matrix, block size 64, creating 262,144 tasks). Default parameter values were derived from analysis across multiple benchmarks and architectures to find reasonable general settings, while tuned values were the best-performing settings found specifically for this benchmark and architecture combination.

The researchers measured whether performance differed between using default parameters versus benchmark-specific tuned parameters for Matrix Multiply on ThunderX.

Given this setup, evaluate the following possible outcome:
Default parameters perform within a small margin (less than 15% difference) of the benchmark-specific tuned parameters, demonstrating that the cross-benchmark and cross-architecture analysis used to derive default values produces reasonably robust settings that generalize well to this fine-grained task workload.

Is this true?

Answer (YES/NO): YES